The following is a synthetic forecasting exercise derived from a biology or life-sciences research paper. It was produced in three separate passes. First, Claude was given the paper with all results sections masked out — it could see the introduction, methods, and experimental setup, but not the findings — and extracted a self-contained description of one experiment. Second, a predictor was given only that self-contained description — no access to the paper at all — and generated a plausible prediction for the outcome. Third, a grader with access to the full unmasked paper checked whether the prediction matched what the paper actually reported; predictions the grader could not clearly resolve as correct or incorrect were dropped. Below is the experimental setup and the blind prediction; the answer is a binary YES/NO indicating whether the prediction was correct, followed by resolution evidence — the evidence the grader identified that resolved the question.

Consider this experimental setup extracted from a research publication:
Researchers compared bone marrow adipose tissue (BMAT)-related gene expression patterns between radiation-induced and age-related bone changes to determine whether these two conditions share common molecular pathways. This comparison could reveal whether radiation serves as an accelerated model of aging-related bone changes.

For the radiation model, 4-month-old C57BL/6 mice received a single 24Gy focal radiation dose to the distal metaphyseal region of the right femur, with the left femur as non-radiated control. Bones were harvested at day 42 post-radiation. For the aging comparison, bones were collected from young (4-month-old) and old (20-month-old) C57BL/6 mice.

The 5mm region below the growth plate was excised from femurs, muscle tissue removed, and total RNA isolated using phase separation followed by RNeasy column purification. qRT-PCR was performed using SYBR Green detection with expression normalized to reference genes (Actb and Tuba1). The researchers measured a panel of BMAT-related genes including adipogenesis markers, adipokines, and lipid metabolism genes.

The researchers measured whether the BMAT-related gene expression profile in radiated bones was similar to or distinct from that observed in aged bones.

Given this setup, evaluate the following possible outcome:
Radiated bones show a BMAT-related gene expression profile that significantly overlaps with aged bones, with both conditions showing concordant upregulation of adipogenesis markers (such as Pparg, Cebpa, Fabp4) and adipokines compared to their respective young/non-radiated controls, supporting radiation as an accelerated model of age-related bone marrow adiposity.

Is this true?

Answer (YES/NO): YES